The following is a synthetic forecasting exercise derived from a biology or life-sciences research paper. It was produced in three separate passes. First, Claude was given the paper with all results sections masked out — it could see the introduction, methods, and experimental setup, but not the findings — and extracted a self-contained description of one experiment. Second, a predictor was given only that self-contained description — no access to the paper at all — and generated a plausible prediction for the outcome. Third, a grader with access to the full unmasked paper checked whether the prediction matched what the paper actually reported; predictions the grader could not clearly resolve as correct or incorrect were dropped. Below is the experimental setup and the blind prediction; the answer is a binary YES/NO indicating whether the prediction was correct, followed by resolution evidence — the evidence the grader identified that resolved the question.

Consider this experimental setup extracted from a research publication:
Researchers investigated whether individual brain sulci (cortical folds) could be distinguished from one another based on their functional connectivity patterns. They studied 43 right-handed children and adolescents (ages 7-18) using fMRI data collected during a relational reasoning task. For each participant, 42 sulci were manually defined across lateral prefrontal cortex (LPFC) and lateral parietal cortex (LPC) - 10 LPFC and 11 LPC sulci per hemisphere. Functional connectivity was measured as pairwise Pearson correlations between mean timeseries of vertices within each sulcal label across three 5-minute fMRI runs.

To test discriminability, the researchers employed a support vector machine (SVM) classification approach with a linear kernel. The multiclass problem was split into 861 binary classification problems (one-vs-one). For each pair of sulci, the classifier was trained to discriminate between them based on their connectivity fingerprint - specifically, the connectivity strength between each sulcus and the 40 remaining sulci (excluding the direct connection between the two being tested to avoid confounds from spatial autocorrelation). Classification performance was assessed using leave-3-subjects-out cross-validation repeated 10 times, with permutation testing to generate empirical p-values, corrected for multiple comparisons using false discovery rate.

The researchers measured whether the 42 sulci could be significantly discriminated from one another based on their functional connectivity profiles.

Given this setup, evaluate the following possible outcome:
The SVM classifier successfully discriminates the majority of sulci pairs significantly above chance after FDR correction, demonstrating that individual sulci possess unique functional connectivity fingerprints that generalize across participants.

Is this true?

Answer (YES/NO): YES